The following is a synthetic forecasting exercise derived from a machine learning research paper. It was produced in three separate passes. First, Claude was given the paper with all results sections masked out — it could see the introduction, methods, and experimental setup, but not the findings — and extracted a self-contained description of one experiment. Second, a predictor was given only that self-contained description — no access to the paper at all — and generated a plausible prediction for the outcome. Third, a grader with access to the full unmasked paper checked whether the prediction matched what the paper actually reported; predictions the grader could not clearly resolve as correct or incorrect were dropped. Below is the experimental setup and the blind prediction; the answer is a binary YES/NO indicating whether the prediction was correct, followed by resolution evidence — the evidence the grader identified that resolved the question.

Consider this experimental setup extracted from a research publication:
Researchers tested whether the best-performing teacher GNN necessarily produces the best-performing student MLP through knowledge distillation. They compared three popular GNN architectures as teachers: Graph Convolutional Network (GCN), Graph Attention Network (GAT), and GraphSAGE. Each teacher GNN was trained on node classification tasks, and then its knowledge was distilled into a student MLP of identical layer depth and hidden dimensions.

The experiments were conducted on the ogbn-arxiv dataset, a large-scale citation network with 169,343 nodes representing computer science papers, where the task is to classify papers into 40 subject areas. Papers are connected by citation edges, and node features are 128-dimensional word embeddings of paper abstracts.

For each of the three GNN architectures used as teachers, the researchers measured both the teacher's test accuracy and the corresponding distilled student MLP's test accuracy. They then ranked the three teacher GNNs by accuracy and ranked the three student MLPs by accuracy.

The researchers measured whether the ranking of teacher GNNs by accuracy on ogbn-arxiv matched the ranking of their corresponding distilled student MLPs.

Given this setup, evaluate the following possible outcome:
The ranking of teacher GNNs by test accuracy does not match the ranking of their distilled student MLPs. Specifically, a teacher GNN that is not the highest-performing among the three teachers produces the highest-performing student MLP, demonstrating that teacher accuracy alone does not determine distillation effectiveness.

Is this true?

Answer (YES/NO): YES